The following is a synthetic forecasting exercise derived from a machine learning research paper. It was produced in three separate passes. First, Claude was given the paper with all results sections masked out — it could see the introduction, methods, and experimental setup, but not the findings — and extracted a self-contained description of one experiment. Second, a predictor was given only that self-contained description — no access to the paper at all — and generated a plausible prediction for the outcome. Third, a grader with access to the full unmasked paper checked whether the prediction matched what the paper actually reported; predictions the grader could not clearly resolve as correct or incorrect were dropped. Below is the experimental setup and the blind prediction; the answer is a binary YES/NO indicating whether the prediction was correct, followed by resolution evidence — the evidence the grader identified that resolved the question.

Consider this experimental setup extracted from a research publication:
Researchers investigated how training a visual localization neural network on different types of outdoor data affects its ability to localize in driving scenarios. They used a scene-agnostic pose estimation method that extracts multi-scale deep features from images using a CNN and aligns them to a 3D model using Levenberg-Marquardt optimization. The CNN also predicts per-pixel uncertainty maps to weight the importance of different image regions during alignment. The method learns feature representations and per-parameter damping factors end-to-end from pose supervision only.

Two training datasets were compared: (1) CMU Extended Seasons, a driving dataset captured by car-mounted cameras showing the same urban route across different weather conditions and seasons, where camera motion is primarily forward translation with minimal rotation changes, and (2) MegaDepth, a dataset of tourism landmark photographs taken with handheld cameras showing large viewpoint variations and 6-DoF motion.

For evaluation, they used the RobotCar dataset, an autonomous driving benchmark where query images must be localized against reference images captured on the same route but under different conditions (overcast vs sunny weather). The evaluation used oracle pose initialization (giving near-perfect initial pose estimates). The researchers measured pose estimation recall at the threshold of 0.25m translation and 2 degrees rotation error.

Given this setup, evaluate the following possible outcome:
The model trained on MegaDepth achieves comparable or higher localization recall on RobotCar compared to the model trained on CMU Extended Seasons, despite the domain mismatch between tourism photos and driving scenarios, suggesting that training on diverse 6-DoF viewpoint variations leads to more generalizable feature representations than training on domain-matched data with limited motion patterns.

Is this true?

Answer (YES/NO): NO